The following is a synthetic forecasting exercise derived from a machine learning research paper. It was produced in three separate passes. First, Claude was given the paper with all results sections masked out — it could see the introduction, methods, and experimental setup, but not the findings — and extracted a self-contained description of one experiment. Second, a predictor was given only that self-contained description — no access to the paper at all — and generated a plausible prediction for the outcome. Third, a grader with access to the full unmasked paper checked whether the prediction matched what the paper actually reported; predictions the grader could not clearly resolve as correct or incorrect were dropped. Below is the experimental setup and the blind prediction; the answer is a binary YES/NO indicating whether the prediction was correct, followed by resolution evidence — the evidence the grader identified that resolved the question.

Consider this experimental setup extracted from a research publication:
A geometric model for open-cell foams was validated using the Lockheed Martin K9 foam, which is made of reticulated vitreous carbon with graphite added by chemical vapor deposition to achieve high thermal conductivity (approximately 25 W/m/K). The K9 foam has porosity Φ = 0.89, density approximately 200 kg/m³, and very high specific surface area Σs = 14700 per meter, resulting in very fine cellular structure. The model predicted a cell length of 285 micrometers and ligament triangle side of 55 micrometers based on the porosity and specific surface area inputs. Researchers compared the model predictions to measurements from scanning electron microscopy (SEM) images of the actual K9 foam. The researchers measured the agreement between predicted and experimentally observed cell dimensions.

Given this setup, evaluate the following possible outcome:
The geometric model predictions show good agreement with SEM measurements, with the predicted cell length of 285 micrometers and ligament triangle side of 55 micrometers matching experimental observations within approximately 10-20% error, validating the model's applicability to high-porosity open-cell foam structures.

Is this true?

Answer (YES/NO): NO